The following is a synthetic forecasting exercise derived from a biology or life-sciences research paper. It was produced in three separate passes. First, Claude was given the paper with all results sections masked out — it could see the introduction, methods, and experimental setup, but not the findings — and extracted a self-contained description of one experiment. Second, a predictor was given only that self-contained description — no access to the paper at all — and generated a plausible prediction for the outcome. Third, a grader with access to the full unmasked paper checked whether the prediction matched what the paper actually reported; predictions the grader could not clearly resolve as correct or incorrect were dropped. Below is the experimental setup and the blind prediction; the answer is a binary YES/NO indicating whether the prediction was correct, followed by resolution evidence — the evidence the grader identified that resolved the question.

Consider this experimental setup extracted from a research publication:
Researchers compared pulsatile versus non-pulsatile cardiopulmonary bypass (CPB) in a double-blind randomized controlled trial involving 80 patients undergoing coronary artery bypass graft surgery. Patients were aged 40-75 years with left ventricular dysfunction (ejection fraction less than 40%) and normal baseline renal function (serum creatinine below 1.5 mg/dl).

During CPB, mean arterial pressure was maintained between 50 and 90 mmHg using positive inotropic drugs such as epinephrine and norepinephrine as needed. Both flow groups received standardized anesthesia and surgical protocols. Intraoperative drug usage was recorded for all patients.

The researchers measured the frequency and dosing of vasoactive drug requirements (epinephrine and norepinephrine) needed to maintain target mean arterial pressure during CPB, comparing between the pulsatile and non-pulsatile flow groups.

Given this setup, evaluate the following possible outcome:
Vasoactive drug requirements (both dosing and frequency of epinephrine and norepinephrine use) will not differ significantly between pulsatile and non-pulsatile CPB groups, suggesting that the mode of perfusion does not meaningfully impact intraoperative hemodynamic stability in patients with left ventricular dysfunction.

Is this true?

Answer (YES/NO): YES